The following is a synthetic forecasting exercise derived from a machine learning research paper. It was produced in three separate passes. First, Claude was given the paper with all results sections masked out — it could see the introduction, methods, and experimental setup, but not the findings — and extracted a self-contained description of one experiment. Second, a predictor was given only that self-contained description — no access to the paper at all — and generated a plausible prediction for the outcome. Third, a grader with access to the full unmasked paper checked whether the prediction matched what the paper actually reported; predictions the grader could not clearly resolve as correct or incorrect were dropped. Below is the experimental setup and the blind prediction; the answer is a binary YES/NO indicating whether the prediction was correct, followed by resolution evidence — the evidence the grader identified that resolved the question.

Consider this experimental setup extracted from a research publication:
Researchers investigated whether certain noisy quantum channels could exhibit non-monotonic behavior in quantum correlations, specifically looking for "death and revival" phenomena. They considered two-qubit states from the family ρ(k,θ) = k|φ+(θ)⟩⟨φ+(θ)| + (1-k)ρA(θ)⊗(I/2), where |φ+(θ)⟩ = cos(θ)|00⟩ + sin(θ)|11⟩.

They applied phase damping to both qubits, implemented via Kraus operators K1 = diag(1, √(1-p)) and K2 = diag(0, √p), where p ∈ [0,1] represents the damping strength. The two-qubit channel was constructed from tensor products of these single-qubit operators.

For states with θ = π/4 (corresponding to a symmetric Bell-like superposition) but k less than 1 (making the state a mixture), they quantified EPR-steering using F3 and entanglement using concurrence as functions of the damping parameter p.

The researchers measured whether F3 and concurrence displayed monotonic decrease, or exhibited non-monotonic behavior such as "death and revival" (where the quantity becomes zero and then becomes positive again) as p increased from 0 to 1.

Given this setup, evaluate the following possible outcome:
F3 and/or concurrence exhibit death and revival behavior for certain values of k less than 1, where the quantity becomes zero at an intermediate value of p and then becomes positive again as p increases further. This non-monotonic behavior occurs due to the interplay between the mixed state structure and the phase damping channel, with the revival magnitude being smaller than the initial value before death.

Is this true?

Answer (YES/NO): NO